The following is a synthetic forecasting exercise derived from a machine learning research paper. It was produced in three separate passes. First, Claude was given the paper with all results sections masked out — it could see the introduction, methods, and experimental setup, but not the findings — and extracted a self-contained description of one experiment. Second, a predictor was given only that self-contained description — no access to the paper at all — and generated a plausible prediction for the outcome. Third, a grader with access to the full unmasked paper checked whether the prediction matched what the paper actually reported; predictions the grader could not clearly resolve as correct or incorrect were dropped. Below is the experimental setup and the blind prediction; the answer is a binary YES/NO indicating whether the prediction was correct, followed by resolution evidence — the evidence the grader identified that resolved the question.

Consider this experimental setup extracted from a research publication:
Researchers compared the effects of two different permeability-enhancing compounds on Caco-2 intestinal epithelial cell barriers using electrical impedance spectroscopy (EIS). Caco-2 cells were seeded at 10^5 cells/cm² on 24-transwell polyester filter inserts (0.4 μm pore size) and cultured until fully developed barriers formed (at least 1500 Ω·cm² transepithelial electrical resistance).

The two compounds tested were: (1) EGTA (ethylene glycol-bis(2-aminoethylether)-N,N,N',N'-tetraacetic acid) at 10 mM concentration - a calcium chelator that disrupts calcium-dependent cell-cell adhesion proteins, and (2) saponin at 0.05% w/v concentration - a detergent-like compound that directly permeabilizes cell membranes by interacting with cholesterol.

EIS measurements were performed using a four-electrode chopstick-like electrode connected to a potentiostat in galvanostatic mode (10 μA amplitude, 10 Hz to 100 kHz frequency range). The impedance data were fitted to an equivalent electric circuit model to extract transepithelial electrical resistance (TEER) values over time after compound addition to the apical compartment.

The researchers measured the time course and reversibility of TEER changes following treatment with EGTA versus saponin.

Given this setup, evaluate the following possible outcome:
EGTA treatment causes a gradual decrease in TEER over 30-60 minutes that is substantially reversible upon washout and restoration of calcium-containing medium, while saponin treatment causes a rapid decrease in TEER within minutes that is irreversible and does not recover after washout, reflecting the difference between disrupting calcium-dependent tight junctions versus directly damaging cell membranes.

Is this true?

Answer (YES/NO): NO